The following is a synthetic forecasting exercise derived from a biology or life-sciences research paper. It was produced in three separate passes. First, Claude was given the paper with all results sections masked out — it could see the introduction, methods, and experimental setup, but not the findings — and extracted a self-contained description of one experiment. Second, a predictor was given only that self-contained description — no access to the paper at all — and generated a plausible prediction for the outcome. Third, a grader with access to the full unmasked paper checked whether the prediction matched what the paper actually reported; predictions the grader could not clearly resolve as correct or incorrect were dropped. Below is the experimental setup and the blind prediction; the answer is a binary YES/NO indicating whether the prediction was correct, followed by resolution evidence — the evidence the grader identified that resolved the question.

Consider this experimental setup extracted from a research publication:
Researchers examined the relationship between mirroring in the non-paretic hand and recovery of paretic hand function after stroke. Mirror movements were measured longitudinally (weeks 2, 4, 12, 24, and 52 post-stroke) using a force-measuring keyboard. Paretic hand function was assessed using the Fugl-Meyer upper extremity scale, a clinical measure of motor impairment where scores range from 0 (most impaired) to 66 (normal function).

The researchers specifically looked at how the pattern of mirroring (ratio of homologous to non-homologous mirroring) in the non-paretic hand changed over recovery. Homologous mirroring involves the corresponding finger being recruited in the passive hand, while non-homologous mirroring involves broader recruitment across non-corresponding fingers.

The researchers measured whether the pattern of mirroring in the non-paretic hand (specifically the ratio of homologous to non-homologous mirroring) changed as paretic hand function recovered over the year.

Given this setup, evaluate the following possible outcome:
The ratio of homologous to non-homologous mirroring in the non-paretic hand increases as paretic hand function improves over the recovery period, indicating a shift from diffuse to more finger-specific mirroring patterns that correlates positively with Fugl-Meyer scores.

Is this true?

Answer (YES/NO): NO